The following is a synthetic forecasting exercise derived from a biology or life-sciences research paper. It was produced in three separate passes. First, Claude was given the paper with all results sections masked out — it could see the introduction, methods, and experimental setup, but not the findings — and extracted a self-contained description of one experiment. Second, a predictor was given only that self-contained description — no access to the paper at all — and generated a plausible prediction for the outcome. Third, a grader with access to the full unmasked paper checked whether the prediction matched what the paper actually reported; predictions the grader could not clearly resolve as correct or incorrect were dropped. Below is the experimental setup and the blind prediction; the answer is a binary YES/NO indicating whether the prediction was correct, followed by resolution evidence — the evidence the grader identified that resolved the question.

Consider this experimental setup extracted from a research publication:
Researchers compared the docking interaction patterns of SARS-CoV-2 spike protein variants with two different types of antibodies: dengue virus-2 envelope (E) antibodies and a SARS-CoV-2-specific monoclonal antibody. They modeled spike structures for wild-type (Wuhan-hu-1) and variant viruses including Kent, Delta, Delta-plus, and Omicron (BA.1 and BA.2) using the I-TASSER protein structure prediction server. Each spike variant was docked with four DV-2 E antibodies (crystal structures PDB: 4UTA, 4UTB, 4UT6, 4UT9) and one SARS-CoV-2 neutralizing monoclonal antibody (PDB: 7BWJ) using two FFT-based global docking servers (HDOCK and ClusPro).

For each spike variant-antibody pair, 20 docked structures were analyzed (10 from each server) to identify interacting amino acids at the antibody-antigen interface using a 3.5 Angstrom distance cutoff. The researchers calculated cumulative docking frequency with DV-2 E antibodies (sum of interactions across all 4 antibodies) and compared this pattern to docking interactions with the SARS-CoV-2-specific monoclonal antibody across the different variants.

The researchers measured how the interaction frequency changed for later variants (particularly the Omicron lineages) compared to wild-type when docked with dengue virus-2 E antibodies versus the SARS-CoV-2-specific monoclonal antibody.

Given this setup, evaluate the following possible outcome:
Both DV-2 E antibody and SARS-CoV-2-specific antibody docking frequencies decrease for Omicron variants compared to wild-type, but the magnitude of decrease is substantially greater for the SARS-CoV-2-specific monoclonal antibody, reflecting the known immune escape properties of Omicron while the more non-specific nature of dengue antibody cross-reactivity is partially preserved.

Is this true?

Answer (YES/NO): NO